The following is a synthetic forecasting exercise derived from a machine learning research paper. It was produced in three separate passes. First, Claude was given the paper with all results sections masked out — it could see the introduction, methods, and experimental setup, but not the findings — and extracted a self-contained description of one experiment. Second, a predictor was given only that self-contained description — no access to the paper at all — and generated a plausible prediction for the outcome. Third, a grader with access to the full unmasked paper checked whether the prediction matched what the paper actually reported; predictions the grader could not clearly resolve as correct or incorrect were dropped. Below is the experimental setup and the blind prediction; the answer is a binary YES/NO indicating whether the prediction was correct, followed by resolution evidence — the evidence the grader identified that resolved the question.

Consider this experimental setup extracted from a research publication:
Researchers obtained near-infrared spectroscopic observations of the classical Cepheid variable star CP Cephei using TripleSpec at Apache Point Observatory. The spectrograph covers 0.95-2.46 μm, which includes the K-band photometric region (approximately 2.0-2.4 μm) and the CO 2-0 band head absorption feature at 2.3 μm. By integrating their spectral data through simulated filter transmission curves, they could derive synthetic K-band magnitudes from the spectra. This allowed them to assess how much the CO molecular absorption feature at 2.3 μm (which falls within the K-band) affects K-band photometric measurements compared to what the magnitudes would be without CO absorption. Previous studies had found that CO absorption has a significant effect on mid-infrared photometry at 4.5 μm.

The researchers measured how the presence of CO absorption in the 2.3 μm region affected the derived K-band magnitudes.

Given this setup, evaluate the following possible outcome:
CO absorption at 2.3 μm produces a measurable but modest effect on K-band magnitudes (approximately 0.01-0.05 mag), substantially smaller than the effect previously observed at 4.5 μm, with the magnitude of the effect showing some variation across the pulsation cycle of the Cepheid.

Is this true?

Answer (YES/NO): YES